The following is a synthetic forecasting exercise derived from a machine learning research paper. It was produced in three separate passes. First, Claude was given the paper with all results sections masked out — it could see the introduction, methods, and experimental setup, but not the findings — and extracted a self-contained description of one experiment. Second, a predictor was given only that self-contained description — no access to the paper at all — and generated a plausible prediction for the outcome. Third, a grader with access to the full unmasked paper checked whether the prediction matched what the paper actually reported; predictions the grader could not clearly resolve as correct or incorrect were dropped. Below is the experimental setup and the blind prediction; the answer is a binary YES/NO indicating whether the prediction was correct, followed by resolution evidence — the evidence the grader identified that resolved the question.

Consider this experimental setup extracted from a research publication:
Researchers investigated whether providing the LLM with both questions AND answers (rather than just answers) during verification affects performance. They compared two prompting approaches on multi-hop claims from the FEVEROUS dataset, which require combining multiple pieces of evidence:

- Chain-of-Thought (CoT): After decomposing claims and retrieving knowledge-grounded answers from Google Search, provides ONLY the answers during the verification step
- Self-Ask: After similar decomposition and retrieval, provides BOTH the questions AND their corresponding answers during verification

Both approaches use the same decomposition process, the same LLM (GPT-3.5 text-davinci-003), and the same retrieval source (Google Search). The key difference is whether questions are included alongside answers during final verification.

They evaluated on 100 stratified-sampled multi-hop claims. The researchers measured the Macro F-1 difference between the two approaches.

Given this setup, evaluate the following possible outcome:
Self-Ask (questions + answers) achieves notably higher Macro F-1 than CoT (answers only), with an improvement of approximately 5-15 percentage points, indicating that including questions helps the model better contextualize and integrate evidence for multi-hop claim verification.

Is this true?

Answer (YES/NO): NO